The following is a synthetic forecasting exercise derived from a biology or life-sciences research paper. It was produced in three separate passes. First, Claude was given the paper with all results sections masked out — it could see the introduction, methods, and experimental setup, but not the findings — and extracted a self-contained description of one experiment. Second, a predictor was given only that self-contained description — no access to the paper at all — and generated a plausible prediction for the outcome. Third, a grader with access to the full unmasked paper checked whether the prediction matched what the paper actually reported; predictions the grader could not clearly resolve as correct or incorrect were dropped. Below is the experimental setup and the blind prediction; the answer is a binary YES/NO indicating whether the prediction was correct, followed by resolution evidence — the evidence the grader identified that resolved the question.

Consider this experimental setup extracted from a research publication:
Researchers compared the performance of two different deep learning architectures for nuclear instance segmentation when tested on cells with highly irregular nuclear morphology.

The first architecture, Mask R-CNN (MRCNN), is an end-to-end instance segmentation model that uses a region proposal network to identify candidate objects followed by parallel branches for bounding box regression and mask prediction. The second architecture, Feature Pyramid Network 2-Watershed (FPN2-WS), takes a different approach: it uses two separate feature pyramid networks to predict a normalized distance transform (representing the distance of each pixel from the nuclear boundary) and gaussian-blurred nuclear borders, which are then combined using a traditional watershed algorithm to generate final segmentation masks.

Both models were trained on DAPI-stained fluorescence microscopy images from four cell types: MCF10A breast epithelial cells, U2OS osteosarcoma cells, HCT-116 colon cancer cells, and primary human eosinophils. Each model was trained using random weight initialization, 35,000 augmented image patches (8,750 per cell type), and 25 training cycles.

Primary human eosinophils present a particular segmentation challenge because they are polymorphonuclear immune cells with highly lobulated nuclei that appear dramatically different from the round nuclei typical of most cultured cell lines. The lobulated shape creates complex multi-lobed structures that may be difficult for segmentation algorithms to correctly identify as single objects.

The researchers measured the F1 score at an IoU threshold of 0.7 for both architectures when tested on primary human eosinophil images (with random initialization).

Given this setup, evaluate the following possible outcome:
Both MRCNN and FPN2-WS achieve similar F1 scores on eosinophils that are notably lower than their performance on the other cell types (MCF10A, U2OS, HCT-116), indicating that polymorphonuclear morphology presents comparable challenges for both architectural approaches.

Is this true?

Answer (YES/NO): NO